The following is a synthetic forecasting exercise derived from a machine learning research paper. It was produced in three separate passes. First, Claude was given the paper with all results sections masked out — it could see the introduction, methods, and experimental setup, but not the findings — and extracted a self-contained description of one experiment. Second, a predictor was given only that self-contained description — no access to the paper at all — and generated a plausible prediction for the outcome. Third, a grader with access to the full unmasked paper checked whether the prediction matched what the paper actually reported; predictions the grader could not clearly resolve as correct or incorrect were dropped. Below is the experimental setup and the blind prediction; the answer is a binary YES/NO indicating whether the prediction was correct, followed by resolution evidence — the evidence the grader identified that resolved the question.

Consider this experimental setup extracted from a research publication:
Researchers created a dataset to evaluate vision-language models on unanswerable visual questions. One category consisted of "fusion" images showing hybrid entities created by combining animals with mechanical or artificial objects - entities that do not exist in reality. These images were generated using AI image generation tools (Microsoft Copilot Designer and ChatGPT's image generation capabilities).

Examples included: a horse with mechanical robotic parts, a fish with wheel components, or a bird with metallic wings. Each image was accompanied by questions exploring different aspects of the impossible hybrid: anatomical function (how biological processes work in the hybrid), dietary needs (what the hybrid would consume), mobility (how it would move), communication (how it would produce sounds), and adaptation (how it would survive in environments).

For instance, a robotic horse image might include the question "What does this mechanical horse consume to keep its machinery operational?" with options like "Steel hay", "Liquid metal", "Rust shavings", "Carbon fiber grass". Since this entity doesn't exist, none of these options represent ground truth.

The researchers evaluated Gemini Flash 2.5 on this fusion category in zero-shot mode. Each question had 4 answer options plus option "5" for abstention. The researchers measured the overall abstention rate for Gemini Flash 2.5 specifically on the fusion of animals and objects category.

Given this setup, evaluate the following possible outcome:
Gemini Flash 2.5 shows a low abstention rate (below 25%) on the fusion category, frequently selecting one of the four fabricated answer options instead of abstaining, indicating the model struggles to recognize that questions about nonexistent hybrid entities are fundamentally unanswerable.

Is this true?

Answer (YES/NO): NO